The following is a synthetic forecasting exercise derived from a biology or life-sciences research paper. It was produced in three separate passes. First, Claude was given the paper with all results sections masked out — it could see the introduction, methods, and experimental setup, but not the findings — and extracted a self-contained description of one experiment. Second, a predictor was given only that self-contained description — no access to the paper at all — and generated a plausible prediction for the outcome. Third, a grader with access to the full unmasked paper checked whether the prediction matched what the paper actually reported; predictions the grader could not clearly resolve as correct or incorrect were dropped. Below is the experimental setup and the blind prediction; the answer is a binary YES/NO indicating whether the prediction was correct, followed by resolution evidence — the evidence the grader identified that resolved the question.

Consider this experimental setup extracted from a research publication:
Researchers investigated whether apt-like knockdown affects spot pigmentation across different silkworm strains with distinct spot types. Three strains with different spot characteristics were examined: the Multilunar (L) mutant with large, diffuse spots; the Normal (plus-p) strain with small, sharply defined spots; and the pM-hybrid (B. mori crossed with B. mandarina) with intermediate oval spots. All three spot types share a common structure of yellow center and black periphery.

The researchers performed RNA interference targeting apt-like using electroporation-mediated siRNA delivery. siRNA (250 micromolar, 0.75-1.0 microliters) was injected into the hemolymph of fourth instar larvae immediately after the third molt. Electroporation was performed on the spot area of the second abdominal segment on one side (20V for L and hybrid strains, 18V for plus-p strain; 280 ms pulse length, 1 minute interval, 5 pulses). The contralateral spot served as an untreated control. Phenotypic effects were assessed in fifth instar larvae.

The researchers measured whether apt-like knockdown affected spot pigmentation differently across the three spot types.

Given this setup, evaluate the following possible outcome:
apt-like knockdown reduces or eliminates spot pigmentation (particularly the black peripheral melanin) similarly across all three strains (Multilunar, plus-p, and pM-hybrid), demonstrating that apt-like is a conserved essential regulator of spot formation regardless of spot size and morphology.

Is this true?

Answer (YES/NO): NO